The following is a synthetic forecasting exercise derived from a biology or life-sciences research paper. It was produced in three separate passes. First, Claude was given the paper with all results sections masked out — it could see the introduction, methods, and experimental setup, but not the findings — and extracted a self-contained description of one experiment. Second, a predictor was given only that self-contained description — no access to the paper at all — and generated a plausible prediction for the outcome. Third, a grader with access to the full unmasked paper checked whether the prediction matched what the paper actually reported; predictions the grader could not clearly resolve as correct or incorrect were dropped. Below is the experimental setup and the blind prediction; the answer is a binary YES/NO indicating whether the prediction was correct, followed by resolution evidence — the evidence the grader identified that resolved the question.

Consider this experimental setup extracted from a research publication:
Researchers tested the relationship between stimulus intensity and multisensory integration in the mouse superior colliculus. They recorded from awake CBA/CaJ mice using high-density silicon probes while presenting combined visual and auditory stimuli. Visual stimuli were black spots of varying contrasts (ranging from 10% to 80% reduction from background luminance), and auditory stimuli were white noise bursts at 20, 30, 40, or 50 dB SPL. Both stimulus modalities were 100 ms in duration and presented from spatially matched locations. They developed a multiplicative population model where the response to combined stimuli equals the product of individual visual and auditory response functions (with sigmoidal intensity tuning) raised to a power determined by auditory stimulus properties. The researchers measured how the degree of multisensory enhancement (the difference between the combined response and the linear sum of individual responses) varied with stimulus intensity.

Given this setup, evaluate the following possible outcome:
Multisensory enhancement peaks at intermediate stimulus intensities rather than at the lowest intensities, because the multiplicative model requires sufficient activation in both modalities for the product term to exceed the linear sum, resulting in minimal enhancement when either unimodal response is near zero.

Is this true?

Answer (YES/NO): NO